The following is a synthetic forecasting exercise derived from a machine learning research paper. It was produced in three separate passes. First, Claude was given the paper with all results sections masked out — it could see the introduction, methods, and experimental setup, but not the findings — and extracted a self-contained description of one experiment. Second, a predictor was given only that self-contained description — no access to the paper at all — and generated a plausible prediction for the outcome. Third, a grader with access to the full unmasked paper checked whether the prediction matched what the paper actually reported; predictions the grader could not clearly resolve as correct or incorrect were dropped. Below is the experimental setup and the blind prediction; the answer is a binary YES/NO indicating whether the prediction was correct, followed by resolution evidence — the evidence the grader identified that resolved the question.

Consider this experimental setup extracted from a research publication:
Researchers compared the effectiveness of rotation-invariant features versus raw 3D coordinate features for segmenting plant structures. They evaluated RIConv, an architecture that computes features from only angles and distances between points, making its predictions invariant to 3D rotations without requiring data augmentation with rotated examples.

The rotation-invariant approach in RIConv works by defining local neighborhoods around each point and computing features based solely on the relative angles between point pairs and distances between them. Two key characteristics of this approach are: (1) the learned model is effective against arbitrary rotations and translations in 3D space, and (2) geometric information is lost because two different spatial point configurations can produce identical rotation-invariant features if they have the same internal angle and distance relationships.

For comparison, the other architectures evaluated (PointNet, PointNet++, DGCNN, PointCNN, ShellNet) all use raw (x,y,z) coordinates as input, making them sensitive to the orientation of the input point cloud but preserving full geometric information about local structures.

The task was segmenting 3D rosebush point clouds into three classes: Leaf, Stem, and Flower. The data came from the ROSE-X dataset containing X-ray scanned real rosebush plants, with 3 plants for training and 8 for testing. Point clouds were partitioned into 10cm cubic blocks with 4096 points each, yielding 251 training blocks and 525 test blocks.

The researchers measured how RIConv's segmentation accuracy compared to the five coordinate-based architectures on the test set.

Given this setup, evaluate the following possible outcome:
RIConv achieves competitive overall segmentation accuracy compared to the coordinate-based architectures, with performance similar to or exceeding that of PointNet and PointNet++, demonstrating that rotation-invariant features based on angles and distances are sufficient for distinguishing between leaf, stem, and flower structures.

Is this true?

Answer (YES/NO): NO